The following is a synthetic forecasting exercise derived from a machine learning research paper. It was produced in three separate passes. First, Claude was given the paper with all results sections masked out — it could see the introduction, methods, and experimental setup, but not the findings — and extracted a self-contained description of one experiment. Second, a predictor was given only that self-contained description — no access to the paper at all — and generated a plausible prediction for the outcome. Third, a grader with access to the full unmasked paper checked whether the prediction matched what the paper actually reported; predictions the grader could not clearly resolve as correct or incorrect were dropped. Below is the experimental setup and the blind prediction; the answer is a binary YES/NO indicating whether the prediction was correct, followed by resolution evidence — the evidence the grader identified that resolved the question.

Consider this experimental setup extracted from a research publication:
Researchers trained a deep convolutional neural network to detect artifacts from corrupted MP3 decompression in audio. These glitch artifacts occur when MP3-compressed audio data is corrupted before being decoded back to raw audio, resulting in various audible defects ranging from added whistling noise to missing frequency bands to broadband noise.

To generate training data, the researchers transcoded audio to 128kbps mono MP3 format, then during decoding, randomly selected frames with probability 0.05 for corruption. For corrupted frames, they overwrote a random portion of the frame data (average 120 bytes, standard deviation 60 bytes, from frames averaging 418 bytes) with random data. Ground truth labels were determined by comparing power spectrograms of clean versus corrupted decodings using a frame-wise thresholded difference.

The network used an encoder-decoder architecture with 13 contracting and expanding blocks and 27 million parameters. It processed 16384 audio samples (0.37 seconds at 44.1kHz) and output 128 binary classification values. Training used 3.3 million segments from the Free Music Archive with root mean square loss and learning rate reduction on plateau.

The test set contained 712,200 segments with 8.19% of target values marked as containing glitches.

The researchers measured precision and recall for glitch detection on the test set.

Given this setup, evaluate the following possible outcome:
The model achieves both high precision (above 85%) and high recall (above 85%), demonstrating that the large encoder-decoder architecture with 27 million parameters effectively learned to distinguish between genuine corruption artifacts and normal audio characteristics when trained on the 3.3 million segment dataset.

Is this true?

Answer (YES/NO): YES